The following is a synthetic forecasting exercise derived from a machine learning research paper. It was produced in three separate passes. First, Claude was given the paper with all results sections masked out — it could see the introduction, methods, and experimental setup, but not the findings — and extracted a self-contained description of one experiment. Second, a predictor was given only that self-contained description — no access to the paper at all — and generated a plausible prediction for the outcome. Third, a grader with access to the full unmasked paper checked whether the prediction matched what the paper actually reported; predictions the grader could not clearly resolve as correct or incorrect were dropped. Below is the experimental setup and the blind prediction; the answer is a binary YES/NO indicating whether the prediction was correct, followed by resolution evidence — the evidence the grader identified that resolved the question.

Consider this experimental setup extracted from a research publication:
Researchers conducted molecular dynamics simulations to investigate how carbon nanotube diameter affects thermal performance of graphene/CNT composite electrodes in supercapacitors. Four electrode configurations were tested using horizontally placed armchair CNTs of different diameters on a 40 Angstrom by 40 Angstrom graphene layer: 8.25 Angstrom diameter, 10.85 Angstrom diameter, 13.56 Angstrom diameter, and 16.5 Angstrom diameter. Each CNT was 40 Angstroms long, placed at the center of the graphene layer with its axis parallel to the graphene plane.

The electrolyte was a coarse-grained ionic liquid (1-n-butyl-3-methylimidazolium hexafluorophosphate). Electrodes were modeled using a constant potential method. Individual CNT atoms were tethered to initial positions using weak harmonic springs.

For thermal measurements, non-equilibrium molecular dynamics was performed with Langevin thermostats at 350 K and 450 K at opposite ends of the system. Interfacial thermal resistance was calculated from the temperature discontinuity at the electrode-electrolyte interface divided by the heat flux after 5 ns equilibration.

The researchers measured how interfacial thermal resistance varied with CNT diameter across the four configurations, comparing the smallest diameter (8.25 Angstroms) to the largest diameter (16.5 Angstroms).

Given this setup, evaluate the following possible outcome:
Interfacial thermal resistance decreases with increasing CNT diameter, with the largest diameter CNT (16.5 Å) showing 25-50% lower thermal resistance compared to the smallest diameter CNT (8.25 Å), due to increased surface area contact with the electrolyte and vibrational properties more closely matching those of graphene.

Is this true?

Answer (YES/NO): NO